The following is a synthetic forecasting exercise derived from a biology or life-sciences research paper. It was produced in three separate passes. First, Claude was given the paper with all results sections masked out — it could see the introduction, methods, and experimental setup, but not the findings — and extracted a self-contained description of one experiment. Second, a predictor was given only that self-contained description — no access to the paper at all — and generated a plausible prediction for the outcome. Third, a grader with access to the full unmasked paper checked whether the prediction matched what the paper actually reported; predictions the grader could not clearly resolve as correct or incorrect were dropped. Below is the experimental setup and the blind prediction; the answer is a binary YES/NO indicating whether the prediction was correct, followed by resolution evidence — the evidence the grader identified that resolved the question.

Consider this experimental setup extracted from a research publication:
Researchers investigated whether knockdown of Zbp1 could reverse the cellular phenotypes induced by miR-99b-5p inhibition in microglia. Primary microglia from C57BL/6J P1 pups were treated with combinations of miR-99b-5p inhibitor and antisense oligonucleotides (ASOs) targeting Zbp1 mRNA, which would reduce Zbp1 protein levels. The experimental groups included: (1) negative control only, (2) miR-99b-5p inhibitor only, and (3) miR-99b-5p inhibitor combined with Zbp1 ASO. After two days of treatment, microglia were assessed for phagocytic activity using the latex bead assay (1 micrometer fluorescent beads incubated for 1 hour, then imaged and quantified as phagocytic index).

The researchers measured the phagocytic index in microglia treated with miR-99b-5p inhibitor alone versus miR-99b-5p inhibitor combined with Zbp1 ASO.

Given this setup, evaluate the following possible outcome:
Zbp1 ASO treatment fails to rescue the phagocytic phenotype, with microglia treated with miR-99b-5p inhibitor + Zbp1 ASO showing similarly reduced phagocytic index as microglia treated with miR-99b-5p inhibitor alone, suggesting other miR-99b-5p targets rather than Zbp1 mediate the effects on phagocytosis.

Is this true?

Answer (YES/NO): NO